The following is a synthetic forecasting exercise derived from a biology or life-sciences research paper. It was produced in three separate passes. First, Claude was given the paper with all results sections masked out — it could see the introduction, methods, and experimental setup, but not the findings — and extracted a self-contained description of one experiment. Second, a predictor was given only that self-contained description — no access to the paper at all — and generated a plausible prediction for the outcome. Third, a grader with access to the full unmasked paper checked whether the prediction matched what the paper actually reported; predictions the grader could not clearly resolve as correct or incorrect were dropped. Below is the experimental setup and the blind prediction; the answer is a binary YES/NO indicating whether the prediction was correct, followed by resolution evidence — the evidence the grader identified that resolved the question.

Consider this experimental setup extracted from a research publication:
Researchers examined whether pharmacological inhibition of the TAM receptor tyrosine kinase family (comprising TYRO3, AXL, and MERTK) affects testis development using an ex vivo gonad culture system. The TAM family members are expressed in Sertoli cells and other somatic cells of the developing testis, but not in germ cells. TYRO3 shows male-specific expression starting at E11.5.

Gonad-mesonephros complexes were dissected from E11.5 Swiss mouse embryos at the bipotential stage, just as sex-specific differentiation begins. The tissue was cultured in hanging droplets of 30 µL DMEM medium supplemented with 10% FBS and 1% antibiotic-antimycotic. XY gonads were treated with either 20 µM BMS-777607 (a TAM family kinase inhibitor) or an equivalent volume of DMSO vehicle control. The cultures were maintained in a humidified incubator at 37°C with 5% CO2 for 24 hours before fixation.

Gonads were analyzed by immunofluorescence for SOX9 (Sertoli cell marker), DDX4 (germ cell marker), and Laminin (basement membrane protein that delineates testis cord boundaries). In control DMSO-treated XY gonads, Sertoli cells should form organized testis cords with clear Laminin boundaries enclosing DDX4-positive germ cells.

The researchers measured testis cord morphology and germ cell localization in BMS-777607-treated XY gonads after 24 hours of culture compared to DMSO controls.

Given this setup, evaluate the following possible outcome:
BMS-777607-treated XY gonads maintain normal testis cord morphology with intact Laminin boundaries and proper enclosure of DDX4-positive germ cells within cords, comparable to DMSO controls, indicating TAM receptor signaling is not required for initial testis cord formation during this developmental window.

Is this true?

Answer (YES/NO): YES